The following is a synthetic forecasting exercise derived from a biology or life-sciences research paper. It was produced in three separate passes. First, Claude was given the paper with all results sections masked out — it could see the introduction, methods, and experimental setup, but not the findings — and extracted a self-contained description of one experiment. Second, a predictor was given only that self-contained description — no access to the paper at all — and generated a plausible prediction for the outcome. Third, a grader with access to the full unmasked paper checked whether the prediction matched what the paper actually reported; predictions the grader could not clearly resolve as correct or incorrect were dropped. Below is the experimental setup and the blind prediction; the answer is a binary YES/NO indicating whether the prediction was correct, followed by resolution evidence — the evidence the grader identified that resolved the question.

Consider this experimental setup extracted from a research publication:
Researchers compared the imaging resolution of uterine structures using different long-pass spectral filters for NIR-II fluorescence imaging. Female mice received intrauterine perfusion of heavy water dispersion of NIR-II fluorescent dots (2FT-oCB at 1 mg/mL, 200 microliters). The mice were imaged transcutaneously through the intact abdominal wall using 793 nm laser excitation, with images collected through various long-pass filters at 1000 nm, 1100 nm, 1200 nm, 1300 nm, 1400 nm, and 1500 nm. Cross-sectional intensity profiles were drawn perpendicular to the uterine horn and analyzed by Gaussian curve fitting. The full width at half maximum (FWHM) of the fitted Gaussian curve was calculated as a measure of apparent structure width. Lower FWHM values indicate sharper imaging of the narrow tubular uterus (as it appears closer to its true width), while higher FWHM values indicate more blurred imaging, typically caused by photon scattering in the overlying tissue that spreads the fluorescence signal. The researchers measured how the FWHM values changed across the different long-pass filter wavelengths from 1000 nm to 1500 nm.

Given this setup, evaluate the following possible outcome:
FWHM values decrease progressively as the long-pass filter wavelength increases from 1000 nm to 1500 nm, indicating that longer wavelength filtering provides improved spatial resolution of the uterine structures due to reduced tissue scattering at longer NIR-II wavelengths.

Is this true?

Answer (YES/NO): NO